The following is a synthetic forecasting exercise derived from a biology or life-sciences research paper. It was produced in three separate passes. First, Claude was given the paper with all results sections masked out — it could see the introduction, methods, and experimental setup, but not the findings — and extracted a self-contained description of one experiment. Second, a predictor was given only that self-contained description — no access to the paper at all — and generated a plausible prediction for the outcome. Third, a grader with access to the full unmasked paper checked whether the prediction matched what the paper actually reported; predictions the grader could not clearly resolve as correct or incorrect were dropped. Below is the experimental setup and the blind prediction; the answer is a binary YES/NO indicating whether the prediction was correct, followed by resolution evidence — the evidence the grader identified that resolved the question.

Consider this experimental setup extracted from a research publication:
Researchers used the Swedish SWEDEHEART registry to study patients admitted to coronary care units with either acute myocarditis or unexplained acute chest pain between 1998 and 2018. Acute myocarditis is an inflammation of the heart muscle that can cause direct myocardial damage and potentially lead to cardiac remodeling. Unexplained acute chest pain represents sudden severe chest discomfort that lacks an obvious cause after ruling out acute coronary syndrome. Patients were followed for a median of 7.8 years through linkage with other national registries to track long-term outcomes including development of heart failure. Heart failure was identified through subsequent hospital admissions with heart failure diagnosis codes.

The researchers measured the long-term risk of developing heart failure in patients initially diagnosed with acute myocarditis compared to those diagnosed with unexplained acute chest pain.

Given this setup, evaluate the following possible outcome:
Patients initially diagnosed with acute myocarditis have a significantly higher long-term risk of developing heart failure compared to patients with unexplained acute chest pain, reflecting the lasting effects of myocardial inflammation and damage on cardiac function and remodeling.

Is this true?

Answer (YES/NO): YES